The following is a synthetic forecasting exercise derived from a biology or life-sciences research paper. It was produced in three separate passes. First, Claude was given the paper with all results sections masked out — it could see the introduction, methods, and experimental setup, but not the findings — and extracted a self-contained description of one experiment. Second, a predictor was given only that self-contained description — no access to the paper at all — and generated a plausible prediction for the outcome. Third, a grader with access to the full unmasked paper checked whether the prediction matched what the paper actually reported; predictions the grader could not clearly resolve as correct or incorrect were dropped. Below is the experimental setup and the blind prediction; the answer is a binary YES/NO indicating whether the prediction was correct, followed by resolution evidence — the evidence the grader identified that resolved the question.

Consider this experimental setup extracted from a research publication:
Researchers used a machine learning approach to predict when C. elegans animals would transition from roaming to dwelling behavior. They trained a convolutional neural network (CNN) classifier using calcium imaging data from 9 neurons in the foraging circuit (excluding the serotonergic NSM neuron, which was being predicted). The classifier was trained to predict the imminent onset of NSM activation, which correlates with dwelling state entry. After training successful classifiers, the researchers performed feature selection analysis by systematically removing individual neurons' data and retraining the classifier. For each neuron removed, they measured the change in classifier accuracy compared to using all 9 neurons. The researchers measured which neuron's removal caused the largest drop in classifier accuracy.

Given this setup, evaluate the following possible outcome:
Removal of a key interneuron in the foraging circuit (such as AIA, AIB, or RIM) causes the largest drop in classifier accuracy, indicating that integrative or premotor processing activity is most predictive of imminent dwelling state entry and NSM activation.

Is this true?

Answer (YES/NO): YES